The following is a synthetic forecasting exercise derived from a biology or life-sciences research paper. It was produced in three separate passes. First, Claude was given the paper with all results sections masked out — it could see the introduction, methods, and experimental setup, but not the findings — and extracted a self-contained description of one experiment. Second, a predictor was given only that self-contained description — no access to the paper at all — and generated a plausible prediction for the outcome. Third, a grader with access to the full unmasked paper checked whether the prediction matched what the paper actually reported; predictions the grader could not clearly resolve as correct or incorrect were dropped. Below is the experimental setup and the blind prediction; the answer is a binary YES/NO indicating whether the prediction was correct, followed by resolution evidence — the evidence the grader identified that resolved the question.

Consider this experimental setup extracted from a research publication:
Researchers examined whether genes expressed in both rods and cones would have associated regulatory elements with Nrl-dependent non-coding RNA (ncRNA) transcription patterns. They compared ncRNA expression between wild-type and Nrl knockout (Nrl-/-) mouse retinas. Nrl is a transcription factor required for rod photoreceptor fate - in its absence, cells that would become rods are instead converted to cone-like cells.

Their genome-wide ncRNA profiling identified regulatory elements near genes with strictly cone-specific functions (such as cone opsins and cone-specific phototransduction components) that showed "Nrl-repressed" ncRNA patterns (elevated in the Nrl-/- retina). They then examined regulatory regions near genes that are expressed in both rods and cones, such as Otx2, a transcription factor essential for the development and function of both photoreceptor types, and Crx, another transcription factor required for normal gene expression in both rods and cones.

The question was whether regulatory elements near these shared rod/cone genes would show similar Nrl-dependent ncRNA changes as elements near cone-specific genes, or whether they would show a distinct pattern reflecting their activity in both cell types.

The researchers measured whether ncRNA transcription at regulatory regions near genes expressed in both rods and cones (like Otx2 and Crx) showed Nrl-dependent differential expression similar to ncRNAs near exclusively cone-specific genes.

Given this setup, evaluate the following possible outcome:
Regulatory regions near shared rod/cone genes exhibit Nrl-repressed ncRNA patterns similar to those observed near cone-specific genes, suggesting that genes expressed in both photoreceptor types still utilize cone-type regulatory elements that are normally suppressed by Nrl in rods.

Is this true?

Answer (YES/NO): NO